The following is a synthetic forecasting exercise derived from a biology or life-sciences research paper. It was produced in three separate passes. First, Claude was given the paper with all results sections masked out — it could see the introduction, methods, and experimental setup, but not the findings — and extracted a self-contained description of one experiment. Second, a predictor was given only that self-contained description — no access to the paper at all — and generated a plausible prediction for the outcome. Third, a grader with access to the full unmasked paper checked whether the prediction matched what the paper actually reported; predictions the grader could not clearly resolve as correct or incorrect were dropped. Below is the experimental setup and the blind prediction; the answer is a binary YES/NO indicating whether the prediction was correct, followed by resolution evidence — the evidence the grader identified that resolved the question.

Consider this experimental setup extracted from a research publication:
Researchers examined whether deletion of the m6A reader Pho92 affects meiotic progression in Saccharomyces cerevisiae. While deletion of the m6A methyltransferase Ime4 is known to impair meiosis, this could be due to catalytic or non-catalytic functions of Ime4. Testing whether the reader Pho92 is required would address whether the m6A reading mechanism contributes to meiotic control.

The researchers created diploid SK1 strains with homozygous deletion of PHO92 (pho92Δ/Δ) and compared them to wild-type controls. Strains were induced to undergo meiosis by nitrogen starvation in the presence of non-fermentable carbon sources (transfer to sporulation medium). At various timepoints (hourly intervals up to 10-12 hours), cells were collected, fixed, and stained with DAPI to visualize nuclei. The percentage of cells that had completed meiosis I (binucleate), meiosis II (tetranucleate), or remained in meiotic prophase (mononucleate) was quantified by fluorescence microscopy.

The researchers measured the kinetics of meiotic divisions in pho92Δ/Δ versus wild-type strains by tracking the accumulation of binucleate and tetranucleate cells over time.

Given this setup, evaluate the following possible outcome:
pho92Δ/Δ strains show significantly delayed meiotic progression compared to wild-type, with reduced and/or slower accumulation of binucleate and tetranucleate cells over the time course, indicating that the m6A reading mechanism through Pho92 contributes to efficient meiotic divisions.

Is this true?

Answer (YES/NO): YES